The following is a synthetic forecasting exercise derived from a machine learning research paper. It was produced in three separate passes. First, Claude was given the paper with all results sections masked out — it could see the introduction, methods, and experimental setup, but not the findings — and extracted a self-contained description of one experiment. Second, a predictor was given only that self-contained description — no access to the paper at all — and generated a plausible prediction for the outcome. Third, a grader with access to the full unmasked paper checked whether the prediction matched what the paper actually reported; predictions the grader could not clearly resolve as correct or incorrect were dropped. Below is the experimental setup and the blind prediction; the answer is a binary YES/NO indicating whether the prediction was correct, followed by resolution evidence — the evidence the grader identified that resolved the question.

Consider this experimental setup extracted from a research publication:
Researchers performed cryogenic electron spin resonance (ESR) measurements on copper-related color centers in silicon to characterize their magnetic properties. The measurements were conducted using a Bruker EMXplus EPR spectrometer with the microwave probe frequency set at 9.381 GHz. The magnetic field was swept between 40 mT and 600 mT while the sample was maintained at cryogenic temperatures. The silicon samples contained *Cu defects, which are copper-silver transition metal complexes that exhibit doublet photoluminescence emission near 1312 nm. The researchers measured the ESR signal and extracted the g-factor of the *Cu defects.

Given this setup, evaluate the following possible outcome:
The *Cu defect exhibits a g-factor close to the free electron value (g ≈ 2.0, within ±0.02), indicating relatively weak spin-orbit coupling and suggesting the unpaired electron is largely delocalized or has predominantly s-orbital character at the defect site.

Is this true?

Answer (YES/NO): YES